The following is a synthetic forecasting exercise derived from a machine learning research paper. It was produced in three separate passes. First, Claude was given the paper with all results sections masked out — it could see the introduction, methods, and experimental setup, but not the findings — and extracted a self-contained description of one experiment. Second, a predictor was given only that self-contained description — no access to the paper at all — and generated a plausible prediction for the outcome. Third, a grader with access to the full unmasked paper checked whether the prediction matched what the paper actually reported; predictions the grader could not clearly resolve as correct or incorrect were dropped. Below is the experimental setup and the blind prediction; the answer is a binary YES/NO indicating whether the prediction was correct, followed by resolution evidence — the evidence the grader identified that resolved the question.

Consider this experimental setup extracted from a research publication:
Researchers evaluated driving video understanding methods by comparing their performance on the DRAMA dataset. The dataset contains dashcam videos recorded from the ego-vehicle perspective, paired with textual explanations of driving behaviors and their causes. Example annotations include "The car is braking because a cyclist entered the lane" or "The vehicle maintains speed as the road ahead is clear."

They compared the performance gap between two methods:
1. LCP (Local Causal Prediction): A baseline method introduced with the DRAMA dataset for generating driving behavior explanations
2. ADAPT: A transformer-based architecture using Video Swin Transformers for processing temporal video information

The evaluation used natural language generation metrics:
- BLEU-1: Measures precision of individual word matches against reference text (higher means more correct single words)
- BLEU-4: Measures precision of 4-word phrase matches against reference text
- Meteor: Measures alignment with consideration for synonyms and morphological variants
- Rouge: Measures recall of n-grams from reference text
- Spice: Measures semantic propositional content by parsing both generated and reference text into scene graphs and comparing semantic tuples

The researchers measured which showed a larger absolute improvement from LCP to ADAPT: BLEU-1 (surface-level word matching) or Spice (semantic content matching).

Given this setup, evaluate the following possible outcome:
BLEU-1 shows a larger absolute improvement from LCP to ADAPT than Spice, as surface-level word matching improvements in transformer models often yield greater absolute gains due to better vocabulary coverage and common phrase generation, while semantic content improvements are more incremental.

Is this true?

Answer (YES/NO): NO